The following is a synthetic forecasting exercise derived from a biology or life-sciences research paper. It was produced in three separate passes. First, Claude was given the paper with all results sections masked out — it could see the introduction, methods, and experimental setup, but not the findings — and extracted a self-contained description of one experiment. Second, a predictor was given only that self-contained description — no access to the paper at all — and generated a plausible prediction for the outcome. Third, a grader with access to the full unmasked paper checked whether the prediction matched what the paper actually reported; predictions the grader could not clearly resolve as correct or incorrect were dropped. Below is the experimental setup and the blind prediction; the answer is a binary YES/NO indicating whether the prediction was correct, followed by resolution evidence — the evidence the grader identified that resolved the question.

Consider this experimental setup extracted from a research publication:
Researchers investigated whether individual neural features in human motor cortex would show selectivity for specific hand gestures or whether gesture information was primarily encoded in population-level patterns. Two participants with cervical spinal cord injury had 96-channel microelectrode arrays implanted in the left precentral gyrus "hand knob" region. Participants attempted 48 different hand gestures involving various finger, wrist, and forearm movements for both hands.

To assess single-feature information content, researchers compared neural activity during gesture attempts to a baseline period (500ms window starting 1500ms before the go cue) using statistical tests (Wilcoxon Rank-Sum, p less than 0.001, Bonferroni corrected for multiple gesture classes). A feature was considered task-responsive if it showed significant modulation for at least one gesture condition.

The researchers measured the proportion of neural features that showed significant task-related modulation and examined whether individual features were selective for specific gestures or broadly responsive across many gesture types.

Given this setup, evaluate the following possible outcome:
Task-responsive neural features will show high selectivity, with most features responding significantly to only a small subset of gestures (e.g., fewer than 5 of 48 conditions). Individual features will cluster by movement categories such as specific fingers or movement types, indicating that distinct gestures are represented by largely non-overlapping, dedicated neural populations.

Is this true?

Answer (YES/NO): NO